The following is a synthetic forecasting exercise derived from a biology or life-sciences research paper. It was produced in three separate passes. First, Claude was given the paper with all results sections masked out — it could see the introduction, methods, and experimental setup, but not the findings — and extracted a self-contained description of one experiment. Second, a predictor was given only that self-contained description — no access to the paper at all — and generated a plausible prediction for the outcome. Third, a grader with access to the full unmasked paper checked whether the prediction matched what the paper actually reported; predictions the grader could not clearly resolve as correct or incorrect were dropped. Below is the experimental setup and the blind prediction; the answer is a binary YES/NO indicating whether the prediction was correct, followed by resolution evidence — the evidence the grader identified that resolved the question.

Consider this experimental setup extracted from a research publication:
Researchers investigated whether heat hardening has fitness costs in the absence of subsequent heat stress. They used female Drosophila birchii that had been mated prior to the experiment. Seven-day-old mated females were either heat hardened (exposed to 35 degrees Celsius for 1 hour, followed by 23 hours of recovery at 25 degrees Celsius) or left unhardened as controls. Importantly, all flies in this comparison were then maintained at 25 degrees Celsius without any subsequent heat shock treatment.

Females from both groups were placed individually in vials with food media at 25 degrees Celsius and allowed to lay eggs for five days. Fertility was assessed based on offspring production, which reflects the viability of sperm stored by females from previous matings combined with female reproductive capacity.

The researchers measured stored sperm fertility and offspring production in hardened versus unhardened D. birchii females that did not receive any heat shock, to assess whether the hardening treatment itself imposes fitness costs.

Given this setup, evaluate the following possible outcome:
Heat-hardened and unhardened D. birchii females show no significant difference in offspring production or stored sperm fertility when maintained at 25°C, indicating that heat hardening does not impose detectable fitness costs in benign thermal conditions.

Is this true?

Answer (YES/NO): NO